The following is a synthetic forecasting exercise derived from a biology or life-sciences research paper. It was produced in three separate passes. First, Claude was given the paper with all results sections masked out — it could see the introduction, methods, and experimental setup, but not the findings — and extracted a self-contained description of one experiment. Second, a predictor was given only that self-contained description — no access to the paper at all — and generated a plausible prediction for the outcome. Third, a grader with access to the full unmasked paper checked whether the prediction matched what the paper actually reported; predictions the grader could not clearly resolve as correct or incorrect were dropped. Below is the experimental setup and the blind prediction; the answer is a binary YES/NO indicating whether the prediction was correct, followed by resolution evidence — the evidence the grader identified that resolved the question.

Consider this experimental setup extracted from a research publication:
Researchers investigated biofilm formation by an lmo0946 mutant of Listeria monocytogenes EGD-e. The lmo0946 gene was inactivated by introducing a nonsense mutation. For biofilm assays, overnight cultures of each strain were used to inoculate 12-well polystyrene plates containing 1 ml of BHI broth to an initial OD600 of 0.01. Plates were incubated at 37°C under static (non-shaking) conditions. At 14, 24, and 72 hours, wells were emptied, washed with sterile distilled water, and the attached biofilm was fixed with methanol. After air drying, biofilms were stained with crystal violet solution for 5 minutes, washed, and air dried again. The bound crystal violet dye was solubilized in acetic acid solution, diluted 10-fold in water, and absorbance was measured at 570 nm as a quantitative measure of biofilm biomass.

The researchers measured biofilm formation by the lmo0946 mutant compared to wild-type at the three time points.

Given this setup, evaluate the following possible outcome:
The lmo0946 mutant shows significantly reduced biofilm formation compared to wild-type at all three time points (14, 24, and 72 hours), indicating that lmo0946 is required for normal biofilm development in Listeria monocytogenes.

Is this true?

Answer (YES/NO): YES